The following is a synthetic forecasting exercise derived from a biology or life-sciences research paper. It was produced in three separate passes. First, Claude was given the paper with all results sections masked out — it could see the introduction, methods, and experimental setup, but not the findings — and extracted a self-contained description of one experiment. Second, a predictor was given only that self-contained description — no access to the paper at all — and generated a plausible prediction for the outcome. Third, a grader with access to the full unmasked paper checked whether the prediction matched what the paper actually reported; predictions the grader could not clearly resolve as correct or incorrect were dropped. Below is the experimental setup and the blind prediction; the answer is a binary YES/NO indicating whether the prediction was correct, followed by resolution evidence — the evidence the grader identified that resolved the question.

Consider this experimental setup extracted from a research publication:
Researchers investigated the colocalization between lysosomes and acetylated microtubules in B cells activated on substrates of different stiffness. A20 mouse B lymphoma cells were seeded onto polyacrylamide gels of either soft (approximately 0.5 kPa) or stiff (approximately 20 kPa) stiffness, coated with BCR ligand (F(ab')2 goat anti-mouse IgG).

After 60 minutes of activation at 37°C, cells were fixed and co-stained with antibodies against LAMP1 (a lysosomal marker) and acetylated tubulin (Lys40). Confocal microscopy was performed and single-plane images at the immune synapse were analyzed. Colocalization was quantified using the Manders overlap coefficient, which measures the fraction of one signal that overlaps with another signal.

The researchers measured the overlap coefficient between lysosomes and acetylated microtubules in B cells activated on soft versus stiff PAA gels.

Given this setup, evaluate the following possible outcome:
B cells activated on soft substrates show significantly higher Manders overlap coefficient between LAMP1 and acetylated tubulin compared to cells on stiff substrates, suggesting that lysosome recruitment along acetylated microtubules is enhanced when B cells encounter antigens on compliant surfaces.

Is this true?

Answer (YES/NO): NO